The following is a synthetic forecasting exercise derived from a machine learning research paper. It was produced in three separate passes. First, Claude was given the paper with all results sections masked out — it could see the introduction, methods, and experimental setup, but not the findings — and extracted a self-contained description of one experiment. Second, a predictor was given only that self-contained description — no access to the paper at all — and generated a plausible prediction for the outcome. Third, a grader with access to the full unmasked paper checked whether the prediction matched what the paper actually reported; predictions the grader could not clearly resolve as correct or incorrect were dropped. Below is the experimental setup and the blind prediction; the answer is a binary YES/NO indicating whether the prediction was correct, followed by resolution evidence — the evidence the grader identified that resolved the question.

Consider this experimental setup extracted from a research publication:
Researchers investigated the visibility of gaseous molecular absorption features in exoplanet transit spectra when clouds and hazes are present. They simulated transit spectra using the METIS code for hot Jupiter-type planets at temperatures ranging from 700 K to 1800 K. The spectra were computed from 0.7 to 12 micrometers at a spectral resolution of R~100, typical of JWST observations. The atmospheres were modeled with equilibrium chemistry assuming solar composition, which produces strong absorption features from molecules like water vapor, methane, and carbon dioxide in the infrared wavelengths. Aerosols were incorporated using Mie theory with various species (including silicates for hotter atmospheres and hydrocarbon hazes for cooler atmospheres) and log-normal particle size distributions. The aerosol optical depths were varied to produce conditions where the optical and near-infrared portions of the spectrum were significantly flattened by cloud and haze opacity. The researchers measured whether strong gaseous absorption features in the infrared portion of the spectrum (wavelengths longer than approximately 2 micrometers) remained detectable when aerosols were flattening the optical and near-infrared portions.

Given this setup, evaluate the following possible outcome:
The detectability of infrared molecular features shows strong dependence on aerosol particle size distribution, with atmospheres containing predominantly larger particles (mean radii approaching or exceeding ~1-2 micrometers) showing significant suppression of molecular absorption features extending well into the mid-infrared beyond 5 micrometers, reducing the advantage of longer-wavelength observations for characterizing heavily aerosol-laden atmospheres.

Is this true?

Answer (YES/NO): NO